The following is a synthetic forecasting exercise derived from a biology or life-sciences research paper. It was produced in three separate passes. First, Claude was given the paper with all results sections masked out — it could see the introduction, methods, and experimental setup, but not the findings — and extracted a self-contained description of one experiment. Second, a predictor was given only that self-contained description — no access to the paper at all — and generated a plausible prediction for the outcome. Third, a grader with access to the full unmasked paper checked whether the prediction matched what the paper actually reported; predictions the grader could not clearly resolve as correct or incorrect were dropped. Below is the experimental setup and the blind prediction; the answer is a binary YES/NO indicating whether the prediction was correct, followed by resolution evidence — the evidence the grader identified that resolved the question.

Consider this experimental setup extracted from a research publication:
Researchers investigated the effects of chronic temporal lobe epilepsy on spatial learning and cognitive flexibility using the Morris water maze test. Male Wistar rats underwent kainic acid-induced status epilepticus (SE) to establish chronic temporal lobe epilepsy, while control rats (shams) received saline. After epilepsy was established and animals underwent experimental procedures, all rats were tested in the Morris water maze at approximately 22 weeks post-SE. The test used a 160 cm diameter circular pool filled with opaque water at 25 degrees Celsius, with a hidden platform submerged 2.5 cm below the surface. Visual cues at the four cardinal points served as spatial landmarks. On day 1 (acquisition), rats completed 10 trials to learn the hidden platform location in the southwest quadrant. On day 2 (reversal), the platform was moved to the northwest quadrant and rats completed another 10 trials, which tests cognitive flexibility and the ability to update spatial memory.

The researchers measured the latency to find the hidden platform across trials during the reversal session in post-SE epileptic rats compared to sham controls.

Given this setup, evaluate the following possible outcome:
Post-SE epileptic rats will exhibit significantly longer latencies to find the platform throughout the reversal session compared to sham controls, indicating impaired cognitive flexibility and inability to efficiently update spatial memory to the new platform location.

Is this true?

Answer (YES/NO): YES